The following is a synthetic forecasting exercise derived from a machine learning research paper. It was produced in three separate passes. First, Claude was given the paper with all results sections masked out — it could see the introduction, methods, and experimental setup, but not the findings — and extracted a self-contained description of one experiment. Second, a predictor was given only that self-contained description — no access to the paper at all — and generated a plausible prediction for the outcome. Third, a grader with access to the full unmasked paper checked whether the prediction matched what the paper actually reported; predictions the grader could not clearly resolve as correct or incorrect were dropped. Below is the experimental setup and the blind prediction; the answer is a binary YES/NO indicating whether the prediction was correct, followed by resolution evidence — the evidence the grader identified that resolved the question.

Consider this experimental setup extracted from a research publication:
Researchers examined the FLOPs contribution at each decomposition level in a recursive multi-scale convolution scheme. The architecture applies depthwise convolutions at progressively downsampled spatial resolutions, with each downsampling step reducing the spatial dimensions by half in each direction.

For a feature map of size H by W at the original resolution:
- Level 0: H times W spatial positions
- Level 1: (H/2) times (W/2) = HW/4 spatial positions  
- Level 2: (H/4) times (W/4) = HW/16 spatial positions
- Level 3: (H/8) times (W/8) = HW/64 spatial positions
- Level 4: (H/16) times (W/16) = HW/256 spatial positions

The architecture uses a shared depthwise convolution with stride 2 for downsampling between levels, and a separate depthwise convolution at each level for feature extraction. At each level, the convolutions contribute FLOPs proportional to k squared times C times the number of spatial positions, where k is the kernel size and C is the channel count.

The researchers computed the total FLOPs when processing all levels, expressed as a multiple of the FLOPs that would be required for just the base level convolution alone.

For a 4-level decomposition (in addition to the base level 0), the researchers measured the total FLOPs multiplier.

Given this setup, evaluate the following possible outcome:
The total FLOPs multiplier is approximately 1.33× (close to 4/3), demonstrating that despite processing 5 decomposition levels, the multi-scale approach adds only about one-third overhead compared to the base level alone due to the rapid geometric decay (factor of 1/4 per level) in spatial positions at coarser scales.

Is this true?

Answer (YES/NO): NO